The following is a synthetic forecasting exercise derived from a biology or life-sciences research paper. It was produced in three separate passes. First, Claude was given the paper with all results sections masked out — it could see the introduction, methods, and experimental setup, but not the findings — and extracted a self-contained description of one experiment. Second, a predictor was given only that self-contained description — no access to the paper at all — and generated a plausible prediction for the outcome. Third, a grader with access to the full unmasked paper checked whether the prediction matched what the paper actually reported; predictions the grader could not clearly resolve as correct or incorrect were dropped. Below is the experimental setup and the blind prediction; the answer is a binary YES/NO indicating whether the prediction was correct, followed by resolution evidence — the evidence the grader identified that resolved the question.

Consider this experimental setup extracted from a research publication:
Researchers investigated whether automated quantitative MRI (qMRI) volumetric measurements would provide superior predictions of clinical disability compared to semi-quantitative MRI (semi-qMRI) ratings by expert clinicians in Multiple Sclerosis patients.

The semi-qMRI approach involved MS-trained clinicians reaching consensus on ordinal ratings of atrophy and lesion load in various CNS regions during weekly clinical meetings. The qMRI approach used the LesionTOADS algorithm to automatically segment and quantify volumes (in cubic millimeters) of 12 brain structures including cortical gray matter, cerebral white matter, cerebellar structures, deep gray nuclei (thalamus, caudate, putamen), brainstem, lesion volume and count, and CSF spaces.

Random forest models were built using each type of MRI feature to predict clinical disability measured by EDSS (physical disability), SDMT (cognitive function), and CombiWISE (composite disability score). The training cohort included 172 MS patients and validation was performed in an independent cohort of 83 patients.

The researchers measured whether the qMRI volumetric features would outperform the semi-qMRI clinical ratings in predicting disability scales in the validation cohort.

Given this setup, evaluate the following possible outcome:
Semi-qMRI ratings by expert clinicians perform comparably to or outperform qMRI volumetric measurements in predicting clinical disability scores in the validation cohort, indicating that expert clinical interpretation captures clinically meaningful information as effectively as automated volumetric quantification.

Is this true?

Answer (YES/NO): YES